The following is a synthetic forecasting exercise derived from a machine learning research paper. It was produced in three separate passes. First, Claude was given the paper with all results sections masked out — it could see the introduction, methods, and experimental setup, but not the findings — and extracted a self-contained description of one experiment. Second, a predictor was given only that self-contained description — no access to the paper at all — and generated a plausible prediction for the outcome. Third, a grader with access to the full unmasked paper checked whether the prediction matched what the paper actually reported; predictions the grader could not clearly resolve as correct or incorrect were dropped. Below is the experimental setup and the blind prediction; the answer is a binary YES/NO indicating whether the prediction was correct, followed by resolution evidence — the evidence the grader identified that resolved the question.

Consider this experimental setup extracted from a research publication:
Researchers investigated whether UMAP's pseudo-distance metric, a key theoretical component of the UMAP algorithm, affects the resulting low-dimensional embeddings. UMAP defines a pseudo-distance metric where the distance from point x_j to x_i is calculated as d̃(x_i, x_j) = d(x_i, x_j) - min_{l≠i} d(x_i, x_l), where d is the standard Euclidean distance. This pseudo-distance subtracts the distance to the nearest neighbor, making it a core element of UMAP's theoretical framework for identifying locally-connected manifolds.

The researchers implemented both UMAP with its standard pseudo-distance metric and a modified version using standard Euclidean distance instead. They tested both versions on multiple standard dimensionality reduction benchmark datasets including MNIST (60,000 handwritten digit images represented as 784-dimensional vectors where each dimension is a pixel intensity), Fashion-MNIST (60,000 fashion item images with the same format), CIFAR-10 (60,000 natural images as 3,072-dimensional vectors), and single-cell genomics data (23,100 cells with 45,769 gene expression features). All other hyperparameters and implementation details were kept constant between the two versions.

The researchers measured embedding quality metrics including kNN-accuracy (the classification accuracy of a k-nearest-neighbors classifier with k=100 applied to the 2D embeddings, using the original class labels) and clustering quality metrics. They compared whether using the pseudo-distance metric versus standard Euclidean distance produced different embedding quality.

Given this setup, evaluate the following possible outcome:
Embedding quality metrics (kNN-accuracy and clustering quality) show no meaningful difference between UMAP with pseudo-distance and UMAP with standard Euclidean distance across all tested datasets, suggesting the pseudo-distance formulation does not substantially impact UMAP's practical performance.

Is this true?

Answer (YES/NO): YES